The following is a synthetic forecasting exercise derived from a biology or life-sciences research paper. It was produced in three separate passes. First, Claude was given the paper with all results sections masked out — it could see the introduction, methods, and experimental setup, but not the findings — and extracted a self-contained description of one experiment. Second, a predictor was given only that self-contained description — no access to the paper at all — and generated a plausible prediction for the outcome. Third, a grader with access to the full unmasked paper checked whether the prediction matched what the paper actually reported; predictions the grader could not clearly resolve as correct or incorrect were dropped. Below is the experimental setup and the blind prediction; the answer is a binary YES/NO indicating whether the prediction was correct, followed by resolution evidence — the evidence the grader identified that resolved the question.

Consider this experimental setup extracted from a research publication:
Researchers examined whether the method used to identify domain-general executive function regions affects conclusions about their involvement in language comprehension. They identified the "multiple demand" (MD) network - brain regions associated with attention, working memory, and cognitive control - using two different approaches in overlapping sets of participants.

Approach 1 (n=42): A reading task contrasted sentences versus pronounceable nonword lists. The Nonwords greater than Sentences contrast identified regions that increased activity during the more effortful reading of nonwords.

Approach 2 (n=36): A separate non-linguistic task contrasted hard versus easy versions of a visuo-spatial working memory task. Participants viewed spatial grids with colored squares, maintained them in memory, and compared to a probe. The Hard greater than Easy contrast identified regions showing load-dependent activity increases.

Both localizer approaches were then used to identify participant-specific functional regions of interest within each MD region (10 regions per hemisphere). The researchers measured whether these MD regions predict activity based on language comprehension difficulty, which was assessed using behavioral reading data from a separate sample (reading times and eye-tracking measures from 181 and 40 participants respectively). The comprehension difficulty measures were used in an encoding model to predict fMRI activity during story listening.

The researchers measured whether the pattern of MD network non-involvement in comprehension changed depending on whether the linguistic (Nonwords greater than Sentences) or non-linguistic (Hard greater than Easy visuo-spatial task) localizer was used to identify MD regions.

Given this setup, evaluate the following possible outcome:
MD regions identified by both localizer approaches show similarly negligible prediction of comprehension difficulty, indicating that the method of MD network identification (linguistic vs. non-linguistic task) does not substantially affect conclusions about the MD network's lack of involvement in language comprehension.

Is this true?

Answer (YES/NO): YES